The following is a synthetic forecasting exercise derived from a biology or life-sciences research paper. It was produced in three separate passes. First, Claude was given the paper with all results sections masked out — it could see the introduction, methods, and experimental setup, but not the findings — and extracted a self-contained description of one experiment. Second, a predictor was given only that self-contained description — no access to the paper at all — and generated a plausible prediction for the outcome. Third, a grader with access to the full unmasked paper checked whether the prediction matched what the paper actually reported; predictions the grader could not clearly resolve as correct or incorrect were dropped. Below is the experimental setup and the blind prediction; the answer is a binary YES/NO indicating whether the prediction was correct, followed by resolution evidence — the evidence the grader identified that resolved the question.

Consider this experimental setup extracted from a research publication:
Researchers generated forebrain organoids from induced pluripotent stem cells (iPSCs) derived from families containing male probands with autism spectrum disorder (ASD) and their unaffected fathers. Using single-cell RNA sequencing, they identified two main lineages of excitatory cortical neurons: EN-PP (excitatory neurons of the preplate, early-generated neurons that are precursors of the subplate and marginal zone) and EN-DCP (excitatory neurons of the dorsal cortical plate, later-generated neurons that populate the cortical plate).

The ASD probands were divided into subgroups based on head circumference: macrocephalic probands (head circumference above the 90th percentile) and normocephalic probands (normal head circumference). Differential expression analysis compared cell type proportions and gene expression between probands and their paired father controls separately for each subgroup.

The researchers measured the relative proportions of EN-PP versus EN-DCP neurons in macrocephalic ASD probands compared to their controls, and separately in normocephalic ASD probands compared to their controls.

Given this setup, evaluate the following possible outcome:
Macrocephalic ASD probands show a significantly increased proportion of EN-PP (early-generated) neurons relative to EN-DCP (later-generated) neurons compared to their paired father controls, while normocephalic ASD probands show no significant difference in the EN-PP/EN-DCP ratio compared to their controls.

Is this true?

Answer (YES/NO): NO